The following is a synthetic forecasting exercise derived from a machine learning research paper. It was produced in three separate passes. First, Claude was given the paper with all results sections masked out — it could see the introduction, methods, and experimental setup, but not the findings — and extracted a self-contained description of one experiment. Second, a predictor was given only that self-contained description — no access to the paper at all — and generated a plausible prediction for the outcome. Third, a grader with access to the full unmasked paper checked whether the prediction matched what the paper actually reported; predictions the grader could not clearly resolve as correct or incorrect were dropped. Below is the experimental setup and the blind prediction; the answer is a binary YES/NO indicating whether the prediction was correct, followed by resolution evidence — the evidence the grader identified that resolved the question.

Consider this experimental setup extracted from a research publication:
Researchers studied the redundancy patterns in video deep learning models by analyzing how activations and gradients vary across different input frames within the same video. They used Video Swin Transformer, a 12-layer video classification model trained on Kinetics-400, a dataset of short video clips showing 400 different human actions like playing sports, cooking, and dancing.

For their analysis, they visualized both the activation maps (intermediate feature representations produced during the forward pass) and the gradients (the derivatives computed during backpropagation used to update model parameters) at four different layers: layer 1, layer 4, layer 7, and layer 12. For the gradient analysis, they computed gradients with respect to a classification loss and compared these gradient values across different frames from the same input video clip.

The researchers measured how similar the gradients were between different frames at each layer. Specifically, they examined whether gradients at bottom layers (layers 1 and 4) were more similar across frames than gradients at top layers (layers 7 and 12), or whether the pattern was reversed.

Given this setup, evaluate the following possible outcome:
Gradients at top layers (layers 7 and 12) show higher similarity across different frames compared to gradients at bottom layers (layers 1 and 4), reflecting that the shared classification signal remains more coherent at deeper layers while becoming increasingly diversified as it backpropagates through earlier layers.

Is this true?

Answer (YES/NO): NO